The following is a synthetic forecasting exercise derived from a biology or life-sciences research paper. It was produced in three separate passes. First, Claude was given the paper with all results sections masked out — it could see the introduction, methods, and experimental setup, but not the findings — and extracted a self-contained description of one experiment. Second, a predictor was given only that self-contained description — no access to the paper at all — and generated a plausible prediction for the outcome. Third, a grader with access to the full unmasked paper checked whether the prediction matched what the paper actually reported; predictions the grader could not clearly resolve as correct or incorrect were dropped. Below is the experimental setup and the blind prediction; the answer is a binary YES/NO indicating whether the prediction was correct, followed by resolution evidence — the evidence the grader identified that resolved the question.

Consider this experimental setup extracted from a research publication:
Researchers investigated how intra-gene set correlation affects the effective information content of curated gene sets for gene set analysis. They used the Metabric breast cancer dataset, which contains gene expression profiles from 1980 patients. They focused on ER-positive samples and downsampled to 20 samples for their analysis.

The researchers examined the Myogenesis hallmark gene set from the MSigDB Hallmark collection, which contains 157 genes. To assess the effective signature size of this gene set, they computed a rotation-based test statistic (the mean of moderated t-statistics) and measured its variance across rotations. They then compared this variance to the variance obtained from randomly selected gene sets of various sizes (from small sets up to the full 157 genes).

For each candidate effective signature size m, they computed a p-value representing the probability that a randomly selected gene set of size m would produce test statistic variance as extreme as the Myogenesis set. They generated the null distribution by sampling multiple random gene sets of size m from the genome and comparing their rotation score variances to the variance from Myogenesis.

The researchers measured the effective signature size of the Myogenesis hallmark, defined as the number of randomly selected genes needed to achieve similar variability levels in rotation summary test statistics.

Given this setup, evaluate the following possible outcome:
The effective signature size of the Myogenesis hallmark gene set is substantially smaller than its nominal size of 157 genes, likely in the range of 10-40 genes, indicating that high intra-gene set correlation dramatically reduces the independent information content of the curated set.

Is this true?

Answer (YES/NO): YES